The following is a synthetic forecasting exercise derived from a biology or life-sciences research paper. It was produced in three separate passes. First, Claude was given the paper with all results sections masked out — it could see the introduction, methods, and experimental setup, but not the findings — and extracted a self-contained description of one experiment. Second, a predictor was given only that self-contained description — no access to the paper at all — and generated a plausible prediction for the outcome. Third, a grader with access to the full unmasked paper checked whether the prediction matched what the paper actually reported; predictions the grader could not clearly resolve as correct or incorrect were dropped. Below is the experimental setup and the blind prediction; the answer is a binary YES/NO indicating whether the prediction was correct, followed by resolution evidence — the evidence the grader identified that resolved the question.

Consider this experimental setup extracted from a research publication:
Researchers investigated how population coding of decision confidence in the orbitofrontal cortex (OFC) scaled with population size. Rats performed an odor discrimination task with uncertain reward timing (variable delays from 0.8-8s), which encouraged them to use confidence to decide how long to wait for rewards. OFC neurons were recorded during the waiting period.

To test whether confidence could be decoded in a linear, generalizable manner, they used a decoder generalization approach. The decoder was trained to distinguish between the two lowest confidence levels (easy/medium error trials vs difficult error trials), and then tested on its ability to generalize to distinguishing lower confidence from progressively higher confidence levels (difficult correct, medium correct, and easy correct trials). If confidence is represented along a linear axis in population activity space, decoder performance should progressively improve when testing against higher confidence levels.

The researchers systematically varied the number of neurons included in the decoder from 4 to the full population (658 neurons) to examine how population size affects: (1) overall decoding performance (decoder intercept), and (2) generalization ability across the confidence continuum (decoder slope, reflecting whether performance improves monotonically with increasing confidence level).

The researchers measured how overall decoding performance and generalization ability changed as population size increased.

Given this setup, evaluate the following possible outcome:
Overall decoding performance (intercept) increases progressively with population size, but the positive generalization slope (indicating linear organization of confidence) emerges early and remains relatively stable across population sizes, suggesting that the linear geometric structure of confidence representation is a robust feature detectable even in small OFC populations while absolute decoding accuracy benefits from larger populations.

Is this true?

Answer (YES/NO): YES